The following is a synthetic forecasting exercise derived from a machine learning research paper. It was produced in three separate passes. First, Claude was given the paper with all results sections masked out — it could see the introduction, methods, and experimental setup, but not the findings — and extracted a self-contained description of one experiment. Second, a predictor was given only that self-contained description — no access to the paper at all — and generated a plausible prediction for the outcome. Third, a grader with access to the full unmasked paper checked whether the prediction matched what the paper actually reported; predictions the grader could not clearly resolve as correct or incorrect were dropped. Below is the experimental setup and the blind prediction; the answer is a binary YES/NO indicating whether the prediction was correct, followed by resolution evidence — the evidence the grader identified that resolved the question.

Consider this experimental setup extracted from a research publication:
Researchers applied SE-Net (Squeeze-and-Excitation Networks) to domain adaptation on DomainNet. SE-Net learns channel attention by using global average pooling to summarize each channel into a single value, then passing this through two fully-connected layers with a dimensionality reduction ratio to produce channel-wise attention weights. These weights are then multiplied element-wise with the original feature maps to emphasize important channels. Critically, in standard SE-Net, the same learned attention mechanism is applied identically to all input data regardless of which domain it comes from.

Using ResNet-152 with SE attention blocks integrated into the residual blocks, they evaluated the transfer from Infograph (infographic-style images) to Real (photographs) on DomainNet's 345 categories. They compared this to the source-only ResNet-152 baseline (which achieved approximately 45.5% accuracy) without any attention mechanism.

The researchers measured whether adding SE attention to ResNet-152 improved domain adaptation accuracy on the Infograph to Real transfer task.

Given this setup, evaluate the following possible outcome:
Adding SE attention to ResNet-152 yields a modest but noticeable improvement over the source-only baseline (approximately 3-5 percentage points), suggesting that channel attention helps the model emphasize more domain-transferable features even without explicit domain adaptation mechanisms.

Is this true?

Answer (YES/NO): NO